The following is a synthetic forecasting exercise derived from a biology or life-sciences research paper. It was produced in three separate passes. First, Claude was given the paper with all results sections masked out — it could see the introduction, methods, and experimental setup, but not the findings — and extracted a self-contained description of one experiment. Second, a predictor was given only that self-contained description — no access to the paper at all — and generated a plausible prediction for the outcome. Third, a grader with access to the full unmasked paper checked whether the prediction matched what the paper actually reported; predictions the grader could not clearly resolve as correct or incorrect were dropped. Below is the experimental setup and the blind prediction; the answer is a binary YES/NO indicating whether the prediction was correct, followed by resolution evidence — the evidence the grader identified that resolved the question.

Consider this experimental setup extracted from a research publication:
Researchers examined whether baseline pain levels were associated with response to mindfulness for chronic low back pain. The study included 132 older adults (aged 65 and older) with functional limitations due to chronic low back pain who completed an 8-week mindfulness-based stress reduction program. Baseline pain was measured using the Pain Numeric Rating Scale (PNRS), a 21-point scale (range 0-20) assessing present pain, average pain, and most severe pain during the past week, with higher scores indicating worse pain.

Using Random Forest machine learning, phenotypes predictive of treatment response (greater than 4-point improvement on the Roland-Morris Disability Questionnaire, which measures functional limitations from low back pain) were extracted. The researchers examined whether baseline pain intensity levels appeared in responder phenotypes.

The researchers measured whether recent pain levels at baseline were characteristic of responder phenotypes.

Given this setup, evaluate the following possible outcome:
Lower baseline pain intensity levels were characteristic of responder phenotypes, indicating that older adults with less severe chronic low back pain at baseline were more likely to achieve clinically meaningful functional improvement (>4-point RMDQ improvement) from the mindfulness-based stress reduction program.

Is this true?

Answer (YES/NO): NO